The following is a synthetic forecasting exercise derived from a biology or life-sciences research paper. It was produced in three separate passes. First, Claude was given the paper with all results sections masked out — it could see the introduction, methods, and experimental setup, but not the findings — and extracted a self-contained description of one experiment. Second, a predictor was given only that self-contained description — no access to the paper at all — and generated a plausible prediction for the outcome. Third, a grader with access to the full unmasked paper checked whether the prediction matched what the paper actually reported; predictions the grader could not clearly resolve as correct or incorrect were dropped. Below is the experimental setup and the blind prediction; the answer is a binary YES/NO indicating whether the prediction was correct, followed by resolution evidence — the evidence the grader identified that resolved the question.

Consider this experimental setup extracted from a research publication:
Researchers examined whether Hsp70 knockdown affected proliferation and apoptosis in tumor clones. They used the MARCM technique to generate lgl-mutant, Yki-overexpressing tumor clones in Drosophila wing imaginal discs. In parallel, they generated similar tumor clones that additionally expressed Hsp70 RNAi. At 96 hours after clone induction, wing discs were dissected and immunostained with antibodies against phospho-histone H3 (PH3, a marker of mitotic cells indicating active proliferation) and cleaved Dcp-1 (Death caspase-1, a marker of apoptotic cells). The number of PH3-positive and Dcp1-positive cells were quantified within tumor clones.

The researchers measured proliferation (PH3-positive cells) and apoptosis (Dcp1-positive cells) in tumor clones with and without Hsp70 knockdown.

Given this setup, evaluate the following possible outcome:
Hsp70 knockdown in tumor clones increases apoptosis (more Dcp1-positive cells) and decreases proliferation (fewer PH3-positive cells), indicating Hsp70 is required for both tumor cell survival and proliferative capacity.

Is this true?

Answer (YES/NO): YES